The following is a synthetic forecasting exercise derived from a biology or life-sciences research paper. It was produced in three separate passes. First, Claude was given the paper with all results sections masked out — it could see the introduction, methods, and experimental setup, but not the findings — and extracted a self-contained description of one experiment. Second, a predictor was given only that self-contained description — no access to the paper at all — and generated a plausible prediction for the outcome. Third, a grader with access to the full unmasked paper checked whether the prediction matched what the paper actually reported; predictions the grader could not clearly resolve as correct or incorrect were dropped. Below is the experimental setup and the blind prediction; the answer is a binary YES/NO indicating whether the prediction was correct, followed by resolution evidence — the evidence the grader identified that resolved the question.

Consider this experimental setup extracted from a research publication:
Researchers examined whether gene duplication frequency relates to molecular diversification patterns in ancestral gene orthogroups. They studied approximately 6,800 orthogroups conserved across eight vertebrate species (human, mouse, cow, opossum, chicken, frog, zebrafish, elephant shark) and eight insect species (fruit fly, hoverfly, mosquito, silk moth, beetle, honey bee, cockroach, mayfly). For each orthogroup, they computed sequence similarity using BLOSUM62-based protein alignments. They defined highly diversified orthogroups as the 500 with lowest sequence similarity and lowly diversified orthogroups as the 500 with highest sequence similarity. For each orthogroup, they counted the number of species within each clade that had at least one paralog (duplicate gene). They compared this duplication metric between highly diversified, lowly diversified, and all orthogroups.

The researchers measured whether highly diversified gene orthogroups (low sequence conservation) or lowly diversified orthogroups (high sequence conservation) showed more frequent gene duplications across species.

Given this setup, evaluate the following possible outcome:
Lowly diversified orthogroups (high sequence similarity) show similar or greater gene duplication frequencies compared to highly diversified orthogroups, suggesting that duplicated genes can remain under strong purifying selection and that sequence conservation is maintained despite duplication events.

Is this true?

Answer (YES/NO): NO